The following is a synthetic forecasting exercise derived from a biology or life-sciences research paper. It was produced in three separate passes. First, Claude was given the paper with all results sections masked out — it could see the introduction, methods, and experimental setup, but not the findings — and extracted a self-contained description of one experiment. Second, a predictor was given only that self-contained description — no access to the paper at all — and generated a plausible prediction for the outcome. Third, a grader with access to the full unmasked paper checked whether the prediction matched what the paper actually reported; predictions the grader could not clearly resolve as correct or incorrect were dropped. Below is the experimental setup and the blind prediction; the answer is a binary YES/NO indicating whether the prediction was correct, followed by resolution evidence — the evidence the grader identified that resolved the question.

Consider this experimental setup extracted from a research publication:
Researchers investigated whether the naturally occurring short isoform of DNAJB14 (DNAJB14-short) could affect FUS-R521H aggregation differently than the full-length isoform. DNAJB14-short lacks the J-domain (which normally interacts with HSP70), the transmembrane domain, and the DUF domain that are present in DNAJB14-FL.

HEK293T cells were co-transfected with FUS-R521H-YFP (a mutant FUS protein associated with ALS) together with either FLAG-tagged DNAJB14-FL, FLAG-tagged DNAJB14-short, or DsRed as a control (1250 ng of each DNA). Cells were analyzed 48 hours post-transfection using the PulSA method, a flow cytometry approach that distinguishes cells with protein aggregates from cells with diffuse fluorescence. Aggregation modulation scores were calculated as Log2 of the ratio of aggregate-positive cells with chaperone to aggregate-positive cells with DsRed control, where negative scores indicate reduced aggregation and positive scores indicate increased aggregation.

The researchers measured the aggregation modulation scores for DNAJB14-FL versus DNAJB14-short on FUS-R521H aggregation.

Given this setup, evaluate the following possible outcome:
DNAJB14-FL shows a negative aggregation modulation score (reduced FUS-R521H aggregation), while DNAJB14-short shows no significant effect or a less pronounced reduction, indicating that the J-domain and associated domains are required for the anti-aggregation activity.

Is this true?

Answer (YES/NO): YES